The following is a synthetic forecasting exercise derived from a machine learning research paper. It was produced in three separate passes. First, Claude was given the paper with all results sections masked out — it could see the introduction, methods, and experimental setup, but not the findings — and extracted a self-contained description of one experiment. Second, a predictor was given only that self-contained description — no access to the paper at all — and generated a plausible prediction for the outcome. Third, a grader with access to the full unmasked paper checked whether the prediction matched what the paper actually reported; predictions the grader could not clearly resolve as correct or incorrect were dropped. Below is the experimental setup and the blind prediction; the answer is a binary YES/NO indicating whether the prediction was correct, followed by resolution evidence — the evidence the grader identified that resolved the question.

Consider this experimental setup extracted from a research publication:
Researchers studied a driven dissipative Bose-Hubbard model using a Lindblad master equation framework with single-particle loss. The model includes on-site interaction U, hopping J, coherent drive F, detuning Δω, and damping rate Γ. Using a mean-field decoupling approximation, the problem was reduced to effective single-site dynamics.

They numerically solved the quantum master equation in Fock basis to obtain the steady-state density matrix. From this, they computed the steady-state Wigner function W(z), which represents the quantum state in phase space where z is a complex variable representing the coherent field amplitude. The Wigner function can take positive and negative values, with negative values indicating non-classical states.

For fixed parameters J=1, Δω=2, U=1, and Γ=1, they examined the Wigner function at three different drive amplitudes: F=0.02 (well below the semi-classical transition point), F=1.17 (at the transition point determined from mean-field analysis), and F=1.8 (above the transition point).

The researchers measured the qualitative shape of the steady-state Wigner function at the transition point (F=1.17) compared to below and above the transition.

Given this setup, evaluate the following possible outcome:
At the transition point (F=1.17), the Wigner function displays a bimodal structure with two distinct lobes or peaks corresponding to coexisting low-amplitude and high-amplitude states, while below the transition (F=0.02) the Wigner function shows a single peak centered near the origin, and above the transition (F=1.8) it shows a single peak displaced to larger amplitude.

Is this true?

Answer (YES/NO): NO